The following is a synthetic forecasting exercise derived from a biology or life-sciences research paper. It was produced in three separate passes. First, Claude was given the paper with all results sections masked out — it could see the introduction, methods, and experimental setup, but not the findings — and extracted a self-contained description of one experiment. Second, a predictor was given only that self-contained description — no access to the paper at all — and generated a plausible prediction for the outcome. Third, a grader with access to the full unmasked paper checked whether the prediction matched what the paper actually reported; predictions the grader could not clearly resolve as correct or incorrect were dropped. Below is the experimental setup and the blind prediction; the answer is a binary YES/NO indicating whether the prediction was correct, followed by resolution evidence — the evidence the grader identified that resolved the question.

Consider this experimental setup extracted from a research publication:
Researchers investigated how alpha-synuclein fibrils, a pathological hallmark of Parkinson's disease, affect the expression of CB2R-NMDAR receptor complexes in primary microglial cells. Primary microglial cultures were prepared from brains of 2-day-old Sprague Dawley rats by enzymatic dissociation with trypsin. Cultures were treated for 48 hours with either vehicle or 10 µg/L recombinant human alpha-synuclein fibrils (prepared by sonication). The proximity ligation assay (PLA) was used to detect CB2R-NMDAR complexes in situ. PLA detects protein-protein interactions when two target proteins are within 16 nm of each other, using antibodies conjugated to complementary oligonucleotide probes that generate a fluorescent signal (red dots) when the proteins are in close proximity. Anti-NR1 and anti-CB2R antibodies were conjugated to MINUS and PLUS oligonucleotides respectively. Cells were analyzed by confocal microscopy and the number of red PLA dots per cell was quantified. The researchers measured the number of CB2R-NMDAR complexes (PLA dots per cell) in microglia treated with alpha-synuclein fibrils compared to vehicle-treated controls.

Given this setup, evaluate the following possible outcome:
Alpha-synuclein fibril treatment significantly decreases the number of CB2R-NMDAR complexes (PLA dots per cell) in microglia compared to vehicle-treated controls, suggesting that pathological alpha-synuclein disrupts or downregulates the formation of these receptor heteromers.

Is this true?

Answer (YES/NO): YES